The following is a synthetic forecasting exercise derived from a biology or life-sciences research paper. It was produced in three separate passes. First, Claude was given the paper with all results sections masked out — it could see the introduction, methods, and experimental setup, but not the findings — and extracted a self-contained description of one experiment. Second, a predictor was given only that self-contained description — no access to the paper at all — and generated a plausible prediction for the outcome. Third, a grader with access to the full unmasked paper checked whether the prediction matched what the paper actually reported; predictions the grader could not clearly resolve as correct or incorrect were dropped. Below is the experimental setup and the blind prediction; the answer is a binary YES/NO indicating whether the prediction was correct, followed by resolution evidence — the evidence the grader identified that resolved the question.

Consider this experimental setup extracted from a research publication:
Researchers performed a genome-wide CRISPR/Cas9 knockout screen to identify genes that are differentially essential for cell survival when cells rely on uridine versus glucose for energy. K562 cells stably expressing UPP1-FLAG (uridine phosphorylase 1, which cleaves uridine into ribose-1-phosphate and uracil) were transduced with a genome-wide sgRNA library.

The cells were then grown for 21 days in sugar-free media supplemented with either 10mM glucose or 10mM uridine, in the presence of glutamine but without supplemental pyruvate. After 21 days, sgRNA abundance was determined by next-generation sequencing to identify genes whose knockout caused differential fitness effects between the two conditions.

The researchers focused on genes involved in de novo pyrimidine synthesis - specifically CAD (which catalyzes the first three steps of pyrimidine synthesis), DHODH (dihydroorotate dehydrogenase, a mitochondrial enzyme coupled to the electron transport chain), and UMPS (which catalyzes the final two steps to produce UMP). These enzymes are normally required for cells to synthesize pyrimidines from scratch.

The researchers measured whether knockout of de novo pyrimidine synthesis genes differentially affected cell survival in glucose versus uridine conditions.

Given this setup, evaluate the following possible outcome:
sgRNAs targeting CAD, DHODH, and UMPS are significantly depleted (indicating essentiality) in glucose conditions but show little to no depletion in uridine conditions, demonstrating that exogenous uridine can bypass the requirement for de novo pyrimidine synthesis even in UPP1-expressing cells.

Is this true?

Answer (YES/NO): YES